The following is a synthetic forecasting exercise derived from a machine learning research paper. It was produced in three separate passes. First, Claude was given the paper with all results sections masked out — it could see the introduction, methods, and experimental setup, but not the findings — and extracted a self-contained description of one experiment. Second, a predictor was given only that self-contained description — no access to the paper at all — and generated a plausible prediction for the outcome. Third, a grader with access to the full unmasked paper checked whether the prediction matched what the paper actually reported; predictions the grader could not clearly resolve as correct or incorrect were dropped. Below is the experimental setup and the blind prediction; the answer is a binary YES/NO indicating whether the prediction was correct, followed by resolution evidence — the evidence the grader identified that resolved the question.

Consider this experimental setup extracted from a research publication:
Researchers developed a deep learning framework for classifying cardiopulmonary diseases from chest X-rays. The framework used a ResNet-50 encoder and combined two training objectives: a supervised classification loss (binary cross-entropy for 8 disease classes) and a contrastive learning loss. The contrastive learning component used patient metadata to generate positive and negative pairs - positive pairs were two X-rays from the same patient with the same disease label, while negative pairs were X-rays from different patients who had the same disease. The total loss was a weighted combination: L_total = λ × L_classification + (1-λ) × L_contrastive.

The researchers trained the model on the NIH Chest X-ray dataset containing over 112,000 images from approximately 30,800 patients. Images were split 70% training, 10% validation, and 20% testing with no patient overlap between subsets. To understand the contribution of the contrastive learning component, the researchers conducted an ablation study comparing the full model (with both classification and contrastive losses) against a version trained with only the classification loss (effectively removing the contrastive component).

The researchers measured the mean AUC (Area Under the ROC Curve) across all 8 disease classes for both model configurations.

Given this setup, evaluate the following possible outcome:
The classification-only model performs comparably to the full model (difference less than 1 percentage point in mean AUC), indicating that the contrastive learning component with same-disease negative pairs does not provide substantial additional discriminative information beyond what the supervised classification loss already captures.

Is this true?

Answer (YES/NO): NO